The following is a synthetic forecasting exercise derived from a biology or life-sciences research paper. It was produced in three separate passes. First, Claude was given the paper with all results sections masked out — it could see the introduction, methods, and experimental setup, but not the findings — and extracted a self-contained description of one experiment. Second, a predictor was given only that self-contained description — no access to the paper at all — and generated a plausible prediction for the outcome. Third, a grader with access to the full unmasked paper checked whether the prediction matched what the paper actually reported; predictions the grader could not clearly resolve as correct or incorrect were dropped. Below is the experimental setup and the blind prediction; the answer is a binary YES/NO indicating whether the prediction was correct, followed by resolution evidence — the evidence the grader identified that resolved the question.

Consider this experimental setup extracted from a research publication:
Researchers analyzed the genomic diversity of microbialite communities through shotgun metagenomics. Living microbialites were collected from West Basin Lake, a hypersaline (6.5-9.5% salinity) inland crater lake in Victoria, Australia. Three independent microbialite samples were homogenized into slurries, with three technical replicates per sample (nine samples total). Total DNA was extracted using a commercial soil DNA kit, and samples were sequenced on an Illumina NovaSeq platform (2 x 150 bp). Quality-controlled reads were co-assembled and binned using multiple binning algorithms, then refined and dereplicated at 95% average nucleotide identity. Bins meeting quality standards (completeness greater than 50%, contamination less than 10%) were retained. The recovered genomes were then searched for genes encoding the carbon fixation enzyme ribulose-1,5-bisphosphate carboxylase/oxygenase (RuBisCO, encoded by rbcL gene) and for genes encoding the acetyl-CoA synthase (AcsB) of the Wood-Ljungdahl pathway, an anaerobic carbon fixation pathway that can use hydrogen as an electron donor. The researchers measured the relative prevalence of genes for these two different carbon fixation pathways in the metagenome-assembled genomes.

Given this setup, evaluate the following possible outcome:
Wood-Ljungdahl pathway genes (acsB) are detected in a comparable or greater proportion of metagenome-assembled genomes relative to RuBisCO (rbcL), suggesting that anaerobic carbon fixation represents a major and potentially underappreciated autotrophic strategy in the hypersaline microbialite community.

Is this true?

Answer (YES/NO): YES